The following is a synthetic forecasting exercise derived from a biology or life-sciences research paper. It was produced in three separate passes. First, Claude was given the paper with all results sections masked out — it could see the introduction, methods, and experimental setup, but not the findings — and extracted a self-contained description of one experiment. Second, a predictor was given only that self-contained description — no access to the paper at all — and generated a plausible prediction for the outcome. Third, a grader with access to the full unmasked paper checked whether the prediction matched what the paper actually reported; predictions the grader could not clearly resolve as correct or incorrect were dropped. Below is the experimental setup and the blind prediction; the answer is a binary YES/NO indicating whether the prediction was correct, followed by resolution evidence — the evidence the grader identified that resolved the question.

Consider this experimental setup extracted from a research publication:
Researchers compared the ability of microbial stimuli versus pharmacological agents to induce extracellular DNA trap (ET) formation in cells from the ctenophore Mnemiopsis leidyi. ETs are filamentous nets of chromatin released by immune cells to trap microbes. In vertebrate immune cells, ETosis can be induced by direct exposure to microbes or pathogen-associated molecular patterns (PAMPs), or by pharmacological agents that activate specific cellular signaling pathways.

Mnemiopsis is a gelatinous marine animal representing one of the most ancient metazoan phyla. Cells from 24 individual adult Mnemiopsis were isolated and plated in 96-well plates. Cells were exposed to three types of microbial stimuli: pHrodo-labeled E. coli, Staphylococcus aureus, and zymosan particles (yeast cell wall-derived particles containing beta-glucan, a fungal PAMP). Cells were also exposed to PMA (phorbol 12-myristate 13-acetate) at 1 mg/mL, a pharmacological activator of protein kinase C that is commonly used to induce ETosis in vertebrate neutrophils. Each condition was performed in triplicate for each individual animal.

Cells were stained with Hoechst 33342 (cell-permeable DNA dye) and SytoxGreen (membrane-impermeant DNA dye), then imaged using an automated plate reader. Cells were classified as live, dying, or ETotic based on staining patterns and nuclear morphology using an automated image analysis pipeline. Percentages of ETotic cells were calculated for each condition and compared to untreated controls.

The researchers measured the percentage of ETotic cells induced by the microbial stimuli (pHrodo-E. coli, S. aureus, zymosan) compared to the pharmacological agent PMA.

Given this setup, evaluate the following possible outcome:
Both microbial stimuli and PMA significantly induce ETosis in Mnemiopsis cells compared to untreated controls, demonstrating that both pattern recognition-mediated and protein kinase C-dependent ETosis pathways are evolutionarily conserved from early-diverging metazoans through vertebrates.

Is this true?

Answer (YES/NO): YES